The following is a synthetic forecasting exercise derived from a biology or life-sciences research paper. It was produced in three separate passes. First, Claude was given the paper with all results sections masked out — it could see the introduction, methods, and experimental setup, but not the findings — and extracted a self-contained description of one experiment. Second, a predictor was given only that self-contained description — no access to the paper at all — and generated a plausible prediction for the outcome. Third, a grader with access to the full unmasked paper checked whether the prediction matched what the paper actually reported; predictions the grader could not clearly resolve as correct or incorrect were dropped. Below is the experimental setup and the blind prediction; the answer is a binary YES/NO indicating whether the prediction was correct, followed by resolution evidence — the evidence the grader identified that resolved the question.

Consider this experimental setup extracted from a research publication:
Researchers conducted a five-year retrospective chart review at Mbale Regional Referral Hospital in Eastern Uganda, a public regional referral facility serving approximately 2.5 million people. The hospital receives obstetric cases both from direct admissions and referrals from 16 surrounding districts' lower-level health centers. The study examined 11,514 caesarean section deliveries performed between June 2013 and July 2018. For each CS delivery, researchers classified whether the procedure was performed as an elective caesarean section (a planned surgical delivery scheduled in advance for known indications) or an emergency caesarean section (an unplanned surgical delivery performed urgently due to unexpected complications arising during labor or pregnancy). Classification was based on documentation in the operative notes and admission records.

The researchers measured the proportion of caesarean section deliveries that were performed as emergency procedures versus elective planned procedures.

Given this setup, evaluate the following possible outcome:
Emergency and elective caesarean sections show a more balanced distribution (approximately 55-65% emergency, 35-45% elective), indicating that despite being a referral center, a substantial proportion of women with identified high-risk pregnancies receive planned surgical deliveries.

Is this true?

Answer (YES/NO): NO